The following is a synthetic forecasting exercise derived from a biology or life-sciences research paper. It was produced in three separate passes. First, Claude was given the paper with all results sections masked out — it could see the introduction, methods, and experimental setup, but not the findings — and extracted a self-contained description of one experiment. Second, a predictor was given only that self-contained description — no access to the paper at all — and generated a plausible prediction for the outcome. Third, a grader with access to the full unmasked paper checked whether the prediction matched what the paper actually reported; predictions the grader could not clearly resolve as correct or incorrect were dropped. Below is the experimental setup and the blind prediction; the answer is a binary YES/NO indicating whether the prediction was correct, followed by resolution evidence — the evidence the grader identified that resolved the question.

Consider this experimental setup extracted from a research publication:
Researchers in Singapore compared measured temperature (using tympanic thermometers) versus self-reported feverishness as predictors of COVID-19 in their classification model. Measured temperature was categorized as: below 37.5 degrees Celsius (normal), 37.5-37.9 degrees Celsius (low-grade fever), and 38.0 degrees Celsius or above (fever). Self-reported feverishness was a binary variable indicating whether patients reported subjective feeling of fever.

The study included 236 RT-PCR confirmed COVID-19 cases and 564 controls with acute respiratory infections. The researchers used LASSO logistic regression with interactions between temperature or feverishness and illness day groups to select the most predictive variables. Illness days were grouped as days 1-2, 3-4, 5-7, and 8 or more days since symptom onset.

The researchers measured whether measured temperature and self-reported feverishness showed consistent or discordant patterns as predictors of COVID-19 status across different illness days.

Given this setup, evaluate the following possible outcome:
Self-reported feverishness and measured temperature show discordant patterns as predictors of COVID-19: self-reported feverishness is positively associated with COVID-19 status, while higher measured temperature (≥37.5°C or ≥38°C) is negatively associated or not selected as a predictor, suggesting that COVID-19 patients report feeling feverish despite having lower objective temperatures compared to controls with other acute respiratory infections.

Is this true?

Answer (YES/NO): NO